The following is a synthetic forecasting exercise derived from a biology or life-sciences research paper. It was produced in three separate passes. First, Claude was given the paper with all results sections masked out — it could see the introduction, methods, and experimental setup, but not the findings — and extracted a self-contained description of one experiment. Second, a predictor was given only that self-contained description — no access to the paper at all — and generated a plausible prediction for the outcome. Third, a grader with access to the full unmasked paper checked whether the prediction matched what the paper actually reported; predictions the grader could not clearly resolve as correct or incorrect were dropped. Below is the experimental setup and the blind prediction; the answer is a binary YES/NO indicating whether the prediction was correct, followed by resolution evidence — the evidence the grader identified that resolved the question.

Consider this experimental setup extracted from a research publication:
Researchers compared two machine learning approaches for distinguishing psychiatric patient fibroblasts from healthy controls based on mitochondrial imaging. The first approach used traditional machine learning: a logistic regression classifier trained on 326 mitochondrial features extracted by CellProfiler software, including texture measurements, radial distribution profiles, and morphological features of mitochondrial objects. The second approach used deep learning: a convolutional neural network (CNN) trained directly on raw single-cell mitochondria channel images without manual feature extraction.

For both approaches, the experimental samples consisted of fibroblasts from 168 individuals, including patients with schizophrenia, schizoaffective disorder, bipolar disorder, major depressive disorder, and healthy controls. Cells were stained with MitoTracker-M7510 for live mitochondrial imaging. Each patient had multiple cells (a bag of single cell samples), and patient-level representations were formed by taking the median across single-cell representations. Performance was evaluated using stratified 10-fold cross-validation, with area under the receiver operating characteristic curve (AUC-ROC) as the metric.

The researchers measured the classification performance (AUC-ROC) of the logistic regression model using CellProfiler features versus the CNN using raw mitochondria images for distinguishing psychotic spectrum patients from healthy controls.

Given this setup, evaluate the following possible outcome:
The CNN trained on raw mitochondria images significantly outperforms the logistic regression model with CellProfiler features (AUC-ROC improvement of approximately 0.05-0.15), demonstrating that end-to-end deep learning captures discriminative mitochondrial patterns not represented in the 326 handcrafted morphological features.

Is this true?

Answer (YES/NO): NO